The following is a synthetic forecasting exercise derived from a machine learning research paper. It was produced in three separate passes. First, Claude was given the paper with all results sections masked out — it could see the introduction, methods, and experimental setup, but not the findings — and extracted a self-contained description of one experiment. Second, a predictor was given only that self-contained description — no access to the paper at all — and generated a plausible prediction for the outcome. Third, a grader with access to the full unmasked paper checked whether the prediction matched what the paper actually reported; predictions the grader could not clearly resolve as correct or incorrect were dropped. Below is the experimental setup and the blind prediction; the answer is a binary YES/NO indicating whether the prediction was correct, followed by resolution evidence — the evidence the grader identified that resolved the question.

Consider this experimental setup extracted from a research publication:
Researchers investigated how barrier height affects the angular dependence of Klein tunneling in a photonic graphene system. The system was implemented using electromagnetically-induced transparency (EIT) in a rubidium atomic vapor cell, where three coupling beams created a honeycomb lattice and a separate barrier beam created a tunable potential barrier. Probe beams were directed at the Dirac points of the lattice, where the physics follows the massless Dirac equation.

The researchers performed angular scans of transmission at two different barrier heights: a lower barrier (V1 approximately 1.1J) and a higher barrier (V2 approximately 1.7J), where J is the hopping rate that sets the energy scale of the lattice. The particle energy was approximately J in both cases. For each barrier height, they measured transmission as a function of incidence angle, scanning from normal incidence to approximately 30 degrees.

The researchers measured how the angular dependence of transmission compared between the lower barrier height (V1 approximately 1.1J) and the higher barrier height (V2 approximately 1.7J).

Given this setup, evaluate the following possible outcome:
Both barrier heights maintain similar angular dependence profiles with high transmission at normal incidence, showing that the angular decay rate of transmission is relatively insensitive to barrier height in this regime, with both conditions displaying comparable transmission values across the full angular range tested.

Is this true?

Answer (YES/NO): NO